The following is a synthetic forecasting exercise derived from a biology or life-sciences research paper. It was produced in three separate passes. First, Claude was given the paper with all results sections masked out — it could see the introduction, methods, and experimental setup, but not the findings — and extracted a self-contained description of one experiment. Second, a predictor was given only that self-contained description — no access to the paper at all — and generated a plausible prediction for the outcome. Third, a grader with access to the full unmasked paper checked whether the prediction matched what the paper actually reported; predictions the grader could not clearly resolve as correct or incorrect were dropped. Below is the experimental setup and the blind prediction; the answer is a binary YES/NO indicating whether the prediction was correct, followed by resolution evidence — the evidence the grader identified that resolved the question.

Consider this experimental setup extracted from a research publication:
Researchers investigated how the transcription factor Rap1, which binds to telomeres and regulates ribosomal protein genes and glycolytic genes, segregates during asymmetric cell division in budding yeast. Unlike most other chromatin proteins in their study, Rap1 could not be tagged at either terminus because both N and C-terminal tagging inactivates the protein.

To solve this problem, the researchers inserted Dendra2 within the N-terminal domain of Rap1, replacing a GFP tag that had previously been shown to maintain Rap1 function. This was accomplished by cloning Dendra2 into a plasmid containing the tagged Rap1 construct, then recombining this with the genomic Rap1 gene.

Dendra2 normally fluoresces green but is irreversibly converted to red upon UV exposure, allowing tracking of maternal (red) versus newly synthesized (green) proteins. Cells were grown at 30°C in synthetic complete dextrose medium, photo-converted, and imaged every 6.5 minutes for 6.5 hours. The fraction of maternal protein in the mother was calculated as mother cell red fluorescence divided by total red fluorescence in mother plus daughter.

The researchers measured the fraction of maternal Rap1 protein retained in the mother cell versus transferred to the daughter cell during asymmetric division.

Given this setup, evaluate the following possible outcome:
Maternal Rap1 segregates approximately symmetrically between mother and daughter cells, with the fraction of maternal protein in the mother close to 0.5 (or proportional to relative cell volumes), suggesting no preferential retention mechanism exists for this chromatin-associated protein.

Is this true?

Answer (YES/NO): YES